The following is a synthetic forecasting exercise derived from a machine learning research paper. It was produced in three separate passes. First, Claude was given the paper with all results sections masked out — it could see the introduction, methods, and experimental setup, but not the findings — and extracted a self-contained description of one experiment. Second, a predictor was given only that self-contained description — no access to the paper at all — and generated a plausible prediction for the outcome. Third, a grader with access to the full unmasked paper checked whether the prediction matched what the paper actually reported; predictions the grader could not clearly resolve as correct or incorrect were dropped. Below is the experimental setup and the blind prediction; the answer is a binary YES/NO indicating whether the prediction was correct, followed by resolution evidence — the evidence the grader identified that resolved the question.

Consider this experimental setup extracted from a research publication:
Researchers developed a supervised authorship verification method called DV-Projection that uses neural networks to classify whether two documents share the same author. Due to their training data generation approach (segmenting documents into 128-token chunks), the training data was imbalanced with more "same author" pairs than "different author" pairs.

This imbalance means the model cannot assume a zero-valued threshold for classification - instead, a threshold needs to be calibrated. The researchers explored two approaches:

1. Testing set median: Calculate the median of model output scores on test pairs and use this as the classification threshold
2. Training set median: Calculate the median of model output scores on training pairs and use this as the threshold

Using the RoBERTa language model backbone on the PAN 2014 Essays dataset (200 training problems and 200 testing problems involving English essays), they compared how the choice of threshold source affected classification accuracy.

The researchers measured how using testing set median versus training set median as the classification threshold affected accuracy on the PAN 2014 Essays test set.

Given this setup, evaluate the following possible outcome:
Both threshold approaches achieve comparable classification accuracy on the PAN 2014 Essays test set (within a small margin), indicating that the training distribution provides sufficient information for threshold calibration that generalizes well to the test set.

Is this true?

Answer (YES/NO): NO